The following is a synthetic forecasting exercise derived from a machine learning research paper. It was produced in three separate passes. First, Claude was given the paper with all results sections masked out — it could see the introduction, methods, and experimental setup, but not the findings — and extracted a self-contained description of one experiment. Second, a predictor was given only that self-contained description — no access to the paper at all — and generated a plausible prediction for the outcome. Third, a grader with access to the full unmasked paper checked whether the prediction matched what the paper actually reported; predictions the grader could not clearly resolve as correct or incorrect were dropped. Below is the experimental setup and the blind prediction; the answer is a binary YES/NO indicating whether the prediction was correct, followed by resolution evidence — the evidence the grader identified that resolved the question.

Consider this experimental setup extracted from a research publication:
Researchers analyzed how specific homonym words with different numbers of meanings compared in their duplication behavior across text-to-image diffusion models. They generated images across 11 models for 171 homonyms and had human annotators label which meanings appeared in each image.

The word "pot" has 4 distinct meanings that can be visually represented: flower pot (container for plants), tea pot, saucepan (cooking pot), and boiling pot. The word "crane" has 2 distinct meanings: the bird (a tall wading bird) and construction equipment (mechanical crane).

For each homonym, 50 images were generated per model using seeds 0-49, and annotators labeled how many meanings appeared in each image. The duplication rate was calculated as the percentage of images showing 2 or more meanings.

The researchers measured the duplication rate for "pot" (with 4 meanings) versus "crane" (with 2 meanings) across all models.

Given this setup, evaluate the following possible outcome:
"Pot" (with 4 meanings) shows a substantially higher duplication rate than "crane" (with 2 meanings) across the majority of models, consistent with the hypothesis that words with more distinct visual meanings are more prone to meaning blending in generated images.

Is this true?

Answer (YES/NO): YES